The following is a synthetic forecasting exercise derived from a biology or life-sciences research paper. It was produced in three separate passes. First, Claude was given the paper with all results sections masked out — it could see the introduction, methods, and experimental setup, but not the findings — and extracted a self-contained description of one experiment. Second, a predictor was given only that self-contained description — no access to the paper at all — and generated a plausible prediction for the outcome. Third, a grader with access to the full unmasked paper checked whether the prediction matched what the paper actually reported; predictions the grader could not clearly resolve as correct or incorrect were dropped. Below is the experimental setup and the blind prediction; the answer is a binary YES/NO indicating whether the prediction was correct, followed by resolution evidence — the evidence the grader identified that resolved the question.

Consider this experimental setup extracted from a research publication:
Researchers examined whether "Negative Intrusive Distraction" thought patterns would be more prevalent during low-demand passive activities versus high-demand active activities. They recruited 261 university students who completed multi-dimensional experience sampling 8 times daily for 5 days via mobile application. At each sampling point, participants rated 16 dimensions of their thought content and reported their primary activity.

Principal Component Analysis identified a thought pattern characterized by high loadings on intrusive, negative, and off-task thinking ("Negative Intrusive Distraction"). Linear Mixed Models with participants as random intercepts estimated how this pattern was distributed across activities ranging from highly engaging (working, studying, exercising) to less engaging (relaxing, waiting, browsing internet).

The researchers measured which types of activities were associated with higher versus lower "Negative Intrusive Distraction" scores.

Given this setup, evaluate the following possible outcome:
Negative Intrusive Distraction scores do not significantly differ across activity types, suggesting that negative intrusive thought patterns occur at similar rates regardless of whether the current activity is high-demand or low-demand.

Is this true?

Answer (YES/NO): NO